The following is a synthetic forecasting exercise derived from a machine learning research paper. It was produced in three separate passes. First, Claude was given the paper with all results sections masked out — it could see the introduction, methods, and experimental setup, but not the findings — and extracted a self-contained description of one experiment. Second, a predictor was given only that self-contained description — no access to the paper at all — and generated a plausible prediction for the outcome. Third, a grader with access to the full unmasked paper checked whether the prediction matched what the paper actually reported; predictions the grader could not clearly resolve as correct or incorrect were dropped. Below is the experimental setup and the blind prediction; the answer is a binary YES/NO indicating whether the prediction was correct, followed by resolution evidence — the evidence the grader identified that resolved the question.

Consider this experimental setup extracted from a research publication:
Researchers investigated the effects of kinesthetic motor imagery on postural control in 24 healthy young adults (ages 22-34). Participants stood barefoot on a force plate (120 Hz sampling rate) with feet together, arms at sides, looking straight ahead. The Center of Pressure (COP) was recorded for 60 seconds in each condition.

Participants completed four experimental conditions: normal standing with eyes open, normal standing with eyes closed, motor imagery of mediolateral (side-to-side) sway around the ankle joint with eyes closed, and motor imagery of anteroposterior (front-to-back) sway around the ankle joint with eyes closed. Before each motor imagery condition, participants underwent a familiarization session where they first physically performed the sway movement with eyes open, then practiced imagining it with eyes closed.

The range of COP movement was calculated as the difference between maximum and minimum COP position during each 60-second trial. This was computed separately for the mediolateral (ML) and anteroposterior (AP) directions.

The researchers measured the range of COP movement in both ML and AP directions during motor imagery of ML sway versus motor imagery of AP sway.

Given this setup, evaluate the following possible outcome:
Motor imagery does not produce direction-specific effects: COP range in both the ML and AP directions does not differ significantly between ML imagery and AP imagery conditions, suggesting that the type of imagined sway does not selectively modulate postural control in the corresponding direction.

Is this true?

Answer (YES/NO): NO